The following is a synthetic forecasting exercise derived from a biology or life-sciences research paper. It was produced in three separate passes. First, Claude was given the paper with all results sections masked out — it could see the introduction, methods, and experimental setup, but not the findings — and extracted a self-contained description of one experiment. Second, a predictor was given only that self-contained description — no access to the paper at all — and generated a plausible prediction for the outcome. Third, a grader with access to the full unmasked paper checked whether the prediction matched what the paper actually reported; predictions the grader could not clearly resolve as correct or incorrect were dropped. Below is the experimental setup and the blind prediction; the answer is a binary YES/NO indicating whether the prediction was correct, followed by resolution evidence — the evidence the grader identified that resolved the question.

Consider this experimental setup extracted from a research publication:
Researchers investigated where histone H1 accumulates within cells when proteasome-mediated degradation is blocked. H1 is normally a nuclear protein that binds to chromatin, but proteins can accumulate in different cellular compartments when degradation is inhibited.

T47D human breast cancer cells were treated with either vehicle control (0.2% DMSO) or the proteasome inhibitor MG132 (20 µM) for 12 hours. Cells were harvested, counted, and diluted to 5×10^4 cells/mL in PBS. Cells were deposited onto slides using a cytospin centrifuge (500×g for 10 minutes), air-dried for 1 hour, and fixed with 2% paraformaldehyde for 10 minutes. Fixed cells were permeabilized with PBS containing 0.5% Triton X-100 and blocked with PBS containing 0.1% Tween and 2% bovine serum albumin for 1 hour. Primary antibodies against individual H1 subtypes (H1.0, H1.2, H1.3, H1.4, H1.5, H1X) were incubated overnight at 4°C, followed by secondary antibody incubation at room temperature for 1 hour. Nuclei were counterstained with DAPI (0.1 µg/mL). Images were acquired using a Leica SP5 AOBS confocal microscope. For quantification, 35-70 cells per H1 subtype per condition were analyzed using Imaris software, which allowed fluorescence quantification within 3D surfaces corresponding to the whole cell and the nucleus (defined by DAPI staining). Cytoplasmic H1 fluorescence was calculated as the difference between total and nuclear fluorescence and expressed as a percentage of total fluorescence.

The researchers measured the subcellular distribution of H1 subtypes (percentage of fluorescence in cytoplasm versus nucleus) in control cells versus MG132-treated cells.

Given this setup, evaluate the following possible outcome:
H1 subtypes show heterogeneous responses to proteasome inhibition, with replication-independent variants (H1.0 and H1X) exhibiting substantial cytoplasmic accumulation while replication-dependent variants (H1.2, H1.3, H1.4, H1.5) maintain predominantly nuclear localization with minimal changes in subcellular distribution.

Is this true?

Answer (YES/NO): NO